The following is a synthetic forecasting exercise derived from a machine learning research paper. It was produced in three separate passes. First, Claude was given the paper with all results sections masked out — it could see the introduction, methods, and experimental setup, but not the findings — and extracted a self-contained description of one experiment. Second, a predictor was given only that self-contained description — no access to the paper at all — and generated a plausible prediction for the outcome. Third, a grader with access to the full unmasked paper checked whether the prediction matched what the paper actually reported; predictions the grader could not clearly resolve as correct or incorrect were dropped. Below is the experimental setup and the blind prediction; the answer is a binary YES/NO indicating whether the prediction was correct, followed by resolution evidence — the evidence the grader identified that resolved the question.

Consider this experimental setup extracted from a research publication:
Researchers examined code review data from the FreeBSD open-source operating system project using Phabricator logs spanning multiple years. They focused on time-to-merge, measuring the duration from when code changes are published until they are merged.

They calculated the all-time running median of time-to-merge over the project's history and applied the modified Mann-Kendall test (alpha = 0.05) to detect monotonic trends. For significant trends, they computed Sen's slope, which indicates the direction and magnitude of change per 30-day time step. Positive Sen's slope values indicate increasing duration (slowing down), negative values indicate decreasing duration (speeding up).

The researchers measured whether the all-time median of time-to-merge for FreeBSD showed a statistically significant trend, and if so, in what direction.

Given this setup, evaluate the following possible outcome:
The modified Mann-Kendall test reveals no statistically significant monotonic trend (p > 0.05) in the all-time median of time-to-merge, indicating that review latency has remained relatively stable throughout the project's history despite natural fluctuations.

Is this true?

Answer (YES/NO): NO